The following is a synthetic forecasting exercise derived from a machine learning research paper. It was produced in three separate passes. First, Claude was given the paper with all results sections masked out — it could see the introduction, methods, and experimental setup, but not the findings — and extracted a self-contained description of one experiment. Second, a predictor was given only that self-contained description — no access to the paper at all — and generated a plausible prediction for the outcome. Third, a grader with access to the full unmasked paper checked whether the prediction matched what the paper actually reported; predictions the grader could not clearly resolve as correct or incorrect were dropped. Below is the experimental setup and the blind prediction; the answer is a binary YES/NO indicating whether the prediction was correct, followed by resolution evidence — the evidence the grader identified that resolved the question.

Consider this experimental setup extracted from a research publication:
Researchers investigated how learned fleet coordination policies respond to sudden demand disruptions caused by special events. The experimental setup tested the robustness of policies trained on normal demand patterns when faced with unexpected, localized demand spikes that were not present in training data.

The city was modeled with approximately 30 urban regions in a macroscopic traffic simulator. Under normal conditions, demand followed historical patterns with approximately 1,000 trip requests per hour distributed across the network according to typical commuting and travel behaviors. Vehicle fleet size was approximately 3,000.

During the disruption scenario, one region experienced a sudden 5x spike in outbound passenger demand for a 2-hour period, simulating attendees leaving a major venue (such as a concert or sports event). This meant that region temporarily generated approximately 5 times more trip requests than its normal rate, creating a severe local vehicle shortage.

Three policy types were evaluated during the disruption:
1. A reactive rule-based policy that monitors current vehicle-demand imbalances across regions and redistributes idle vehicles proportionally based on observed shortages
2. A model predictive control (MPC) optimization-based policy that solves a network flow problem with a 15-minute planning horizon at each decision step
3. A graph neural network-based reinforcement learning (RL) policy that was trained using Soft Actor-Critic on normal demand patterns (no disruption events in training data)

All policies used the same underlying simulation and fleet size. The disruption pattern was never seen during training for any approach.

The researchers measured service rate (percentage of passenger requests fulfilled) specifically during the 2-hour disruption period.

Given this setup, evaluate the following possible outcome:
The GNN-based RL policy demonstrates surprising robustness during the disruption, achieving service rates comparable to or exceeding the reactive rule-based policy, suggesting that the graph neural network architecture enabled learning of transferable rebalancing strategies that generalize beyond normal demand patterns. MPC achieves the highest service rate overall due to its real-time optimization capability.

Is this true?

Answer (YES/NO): NO